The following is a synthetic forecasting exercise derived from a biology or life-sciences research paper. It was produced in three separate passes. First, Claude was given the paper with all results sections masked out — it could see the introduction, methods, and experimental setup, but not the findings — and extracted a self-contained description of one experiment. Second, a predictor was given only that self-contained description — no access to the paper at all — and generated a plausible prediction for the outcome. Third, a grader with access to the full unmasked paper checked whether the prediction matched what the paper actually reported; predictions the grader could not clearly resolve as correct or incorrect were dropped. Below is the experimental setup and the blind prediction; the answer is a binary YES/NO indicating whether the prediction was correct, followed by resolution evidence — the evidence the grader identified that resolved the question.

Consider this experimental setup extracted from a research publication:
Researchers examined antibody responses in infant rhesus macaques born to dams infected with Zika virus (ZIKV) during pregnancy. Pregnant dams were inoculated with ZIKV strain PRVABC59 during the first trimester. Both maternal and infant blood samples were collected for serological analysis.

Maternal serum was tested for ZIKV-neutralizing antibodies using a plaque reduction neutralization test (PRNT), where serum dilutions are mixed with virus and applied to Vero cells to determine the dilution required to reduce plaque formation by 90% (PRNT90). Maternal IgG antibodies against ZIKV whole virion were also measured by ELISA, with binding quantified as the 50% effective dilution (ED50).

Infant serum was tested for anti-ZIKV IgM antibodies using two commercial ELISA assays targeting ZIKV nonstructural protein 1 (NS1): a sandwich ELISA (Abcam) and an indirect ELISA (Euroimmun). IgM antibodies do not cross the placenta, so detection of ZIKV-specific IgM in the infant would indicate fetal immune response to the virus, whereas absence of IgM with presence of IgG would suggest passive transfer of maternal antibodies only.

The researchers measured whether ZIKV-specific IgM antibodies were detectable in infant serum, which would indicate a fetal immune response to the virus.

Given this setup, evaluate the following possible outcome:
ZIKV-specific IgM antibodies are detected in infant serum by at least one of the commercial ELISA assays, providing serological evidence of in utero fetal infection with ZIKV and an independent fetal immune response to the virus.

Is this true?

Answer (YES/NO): NO